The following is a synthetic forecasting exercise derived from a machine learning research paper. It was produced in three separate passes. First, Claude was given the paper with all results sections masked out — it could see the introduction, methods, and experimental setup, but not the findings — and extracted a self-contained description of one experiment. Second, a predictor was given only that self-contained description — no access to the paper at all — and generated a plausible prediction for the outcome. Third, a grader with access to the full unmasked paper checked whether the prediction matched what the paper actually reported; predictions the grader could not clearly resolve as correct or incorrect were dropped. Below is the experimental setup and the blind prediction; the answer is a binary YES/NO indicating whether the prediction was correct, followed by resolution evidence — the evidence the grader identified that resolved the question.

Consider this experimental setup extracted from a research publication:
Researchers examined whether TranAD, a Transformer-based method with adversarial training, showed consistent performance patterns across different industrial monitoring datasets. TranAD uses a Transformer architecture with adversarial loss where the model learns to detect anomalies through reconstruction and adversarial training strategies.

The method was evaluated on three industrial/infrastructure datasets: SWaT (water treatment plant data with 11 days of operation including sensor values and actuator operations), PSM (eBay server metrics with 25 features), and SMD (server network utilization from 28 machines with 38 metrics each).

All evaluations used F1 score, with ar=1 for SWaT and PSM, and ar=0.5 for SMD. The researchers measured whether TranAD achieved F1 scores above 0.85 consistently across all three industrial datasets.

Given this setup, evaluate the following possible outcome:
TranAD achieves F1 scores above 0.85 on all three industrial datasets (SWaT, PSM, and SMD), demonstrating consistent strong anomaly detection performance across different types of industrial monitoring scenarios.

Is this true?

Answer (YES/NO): NO